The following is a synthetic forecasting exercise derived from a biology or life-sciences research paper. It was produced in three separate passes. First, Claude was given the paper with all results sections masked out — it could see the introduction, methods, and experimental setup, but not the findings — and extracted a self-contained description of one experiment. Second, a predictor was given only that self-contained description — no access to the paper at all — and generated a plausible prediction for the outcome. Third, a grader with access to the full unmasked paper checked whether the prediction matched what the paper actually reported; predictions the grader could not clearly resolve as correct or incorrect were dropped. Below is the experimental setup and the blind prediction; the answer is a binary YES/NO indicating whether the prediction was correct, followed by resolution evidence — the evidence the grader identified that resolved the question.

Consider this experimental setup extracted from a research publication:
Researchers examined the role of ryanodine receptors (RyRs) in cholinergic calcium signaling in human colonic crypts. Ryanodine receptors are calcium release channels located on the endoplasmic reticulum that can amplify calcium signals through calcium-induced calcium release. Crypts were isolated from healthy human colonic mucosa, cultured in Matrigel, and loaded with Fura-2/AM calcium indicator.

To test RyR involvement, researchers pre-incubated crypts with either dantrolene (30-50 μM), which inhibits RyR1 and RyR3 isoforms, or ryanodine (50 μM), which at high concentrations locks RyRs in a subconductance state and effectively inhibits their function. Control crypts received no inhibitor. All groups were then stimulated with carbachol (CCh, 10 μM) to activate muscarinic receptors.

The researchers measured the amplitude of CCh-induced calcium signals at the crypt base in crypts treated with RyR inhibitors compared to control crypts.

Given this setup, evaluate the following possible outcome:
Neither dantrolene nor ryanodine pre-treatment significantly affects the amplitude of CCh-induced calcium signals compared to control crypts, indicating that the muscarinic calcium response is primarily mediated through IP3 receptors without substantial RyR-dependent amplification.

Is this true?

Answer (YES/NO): NO